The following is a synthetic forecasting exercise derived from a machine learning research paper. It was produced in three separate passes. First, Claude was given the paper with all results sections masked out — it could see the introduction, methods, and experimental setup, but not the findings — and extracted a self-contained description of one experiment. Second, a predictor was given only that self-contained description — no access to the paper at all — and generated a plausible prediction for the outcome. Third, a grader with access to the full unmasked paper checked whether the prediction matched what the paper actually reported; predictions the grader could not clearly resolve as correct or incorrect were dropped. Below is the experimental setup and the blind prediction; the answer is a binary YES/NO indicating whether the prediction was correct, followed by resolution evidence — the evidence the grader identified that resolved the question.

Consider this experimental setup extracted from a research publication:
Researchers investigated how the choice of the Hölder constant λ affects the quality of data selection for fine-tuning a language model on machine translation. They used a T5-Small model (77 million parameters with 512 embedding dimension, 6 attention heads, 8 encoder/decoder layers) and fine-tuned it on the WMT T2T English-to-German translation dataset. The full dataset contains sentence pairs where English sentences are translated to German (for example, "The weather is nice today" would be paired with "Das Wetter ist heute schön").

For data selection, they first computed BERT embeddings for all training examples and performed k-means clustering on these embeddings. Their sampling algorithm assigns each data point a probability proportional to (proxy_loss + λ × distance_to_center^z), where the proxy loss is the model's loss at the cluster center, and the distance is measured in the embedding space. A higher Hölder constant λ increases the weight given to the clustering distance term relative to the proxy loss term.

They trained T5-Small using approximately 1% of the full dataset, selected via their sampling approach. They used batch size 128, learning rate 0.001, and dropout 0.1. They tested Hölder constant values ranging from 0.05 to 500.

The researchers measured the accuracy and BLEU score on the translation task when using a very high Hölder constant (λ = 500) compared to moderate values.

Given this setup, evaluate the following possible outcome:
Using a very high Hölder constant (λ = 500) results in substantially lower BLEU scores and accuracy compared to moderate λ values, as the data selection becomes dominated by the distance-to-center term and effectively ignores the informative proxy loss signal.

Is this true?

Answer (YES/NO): YES